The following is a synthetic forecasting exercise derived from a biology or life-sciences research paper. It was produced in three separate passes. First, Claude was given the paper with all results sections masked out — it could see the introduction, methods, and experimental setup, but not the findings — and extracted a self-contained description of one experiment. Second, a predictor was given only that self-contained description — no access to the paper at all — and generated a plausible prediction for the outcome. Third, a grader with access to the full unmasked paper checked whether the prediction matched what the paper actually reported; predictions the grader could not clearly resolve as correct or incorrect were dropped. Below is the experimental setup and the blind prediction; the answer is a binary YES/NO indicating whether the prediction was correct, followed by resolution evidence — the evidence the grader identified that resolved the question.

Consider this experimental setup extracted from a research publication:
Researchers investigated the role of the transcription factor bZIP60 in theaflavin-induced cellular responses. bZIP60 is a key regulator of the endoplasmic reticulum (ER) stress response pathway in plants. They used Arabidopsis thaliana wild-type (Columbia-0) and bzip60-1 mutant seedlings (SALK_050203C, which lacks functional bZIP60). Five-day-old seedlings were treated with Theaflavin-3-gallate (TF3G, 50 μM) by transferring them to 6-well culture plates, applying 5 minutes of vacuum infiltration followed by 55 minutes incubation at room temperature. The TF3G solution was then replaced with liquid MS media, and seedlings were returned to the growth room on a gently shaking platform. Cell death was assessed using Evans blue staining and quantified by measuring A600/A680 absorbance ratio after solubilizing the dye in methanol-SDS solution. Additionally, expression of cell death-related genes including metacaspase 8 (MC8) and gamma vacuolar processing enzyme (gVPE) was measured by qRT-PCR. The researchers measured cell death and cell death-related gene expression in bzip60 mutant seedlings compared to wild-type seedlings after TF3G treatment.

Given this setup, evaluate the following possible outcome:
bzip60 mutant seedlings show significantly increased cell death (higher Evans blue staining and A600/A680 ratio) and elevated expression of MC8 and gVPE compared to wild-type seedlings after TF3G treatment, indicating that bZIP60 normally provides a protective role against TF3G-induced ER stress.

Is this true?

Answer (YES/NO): NO